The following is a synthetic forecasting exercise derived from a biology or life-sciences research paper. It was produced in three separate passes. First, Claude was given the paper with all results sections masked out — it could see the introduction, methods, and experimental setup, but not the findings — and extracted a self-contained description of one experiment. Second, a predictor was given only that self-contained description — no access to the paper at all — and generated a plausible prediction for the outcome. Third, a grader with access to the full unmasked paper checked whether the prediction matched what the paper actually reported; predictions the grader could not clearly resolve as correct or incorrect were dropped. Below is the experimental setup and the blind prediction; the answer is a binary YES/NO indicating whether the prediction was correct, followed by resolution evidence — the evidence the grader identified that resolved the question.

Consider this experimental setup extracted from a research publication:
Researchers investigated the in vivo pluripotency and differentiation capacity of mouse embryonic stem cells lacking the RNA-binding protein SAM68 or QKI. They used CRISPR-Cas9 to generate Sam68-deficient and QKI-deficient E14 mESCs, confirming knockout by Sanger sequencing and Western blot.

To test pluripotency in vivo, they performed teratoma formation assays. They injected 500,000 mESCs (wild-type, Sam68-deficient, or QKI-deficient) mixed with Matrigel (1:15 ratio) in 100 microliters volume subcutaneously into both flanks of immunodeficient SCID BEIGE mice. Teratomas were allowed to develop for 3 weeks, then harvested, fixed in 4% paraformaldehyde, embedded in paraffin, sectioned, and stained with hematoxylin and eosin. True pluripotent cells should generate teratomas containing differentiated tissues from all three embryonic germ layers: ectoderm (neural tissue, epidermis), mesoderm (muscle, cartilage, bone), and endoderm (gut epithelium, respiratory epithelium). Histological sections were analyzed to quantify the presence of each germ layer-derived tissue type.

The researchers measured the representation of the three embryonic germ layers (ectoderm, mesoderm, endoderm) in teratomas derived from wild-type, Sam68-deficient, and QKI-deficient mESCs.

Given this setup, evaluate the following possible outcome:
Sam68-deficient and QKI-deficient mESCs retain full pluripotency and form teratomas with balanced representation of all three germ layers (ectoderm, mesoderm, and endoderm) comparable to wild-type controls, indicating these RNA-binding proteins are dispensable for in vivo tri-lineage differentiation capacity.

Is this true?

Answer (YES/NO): NO